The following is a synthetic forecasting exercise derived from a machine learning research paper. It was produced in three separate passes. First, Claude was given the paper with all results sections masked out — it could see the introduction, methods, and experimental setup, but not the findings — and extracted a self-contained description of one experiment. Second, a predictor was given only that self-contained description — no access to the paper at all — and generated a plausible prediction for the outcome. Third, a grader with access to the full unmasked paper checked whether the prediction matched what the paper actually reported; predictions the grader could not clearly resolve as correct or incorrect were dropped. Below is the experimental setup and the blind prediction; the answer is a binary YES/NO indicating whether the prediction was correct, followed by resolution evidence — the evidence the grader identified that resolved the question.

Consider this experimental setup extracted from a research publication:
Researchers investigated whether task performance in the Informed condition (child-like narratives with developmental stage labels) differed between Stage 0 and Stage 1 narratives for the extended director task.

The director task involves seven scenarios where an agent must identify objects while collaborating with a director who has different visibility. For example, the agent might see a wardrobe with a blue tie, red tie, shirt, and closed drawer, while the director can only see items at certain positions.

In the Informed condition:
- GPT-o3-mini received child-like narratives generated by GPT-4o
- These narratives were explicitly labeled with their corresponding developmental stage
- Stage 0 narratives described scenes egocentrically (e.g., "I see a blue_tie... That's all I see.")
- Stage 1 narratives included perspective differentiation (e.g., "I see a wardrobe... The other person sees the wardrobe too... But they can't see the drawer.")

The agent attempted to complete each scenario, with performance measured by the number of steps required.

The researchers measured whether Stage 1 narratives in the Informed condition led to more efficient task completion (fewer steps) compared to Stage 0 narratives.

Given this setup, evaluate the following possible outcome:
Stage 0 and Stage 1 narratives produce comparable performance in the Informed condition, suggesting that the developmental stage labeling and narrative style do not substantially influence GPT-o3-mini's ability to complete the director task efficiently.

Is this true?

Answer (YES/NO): NO